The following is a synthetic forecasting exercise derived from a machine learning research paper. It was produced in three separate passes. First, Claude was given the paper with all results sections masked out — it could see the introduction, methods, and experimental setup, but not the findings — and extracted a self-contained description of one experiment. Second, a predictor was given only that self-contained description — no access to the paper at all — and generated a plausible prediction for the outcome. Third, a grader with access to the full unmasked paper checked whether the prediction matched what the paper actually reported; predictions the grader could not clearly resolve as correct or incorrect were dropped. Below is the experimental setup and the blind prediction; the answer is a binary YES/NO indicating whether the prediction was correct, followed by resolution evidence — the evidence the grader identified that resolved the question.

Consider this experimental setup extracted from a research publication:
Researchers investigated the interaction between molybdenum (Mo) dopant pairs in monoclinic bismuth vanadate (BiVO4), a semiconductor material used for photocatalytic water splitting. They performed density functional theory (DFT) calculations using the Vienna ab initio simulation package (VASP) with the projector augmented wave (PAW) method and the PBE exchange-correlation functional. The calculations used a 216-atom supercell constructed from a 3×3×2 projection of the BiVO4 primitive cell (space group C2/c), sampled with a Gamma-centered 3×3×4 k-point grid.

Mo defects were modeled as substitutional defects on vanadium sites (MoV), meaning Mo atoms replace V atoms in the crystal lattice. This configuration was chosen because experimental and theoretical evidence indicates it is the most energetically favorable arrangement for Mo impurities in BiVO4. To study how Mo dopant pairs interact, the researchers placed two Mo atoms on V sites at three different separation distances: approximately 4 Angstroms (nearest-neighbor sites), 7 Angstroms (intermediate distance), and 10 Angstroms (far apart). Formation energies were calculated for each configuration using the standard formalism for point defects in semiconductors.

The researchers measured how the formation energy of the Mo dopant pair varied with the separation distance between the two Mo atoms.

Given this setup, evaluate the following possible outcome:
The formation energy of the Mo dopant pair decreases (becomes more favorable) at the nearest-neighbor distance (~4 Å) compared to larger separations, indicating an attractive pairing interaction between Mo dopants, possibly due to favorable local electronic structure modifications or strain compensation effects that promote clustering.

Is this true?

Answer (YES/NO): YES